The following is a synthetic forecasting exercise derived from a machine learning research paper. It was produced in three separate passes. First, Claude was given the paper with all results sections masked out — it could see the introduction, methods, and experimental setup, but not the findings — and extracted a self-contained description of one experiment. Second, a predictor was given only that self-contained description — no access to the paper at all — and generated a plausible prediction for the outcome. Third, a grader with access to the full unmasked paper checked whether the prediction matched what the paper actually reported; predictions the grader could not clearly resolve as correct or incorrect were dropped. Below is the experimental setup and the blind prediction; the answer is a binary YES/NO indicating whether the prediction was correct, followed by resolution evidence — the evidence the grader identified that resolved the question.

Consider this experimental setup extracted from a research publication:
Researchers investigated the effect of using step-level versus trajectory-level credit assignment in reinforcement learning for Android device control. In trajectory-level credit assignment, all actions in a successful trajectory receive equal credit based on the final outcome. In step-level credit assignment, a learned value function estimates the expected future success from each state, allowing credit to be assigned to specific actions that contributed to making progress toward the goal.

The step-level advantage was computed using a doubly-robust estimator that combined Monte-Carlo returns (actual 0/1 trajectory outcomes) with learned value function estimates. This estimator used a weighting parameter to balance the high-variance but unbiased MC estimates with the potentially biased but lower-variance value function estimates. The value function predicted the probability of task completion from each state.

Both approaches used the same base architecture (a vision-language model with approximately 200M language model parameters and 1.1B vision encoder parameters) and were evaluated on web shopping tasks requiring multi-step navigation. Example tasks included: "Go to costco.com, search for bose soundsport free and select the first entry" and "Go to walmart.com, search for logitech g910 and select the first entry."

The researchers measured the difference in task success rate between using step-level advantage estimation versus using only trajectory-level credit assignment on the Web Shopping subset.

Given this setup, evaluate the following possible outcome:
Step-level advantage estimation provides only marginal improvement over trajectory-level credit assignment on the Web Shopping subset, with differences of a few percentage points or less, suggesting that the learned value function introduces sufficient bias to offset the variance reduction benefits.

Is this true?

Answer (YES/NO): NO